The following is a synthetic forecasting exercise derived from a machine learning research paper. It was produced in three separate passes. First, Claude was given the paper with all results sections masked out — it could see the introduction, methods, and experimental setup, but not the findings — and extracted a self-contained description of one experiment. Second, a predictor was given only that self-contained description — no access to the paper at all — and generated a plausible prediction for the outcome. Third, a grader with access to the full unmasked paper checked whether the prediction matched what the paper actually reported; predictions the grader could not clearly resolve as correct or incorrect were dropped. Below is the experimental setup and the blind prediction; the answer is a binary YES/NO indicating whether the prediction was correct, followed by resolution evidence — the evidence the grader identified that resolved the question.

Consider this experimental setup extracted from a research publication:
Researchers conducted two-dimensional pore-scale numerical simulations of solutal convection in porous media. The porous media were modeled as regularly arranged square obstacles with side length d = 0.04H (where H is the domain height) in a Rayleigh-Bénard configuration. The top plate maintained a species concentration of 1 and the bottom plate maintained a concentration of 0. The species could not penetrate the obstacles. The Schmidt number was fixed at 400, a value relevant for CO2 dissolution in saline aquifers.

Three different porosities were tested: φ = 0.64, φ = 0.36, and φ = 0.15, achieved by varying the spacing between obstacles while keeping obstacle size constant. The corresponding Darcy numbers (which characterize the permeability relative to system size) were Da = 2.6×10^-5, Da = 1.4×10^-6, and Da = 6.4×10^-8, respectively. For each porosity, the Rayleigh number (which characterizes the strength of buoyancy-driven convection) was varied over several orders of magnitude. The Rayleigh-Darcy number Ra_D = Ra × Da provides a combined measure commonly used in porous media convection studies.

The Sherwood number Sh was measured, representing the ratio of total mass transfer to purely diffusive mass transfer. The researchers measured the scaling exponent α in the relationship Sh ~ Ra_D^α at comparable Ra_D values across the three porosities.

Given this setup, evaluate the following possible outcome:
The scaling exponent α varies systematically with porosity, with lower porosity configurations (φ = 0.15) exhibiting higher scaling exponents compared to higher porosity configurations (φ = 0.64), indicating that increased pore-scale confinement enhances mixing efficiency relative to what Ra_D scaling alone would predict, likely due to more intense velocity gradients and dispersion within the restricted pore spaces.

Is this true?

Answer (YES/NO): YES